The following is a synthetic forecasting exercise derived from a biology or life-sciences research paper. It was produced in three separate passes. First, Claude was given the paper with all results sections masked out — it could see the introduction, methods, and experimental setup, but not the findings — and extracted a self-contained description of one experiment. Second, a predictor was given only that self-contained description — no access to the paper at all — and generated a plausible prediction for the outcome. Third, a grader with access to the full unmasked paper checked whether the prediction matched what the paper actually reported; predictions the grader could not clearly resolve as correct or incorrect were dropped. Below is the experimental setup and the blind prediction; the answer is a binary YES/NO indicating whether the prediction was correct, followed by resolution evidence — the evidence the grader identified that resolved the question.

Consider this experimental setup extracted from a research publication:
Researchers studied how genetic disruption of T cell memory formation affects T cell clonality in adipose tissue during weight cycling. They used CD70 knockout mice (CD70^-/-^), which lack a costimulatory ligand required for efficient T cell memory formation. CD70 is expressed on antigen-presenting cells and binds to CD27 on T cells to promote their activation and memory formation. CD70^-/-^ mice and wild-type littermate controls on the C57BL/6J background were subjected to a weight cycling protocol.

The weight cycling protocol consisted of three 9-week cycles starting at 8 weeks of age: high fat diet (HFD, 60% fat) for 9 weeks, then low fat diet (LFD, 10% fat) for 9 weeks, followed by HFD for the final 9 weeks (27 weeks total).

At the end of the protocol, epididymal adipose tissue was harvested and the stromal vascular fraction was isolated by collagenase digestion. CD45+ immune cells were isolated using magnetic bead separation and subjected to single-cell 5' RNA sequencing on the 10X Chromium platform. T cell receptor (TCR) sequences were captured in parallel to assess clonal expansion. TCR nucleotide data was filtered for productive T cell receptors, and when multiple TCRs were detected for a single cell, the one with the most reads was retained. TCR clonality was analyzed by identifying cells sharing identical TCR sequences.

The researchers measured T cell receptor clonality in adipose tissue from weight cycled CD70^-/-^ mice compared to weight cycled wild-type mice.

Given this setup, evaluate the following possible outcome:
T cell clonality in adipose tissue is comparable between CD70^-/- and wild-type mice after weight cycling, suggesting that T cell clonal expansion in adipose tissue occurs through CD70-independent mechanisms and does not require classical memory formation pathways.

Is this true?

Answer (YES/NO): NO